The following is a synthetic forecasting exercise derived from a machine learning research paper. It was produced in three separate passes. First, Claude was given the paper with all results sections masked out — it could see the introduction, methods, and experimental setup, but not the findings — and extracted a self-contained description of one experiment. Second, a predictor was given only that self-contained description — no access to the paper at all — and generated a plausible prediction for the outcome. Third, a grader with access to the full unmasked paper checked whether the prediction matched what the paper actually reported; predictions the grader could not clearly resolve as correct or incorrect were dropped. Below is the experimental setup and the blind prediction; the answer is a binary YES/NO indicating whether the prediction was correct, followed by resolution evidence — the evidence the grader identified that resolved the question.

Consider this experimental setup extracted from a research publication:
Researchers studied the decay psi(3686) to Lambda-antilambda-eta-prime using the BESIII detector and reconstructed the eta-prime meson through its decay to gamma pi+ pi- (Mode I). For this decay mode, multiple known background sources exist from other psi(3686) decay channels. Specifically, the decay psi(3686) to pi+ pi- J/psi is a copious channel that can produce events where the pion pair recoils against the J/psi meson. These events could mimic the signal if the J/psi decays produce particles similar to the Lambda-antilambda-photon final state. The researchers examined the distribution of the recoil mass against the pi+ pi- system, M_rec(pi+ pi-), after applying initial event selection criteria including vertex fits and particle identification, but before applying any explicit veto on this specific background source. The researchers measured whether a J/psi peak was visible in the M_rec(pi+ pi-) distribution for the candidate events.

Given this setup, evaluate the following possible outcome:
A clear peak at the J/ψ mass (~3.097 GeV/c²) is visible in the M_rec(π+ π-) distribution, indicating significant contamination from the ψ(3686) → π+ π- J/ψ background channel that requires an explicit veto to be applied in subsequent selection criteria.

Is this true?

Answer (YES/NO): YES